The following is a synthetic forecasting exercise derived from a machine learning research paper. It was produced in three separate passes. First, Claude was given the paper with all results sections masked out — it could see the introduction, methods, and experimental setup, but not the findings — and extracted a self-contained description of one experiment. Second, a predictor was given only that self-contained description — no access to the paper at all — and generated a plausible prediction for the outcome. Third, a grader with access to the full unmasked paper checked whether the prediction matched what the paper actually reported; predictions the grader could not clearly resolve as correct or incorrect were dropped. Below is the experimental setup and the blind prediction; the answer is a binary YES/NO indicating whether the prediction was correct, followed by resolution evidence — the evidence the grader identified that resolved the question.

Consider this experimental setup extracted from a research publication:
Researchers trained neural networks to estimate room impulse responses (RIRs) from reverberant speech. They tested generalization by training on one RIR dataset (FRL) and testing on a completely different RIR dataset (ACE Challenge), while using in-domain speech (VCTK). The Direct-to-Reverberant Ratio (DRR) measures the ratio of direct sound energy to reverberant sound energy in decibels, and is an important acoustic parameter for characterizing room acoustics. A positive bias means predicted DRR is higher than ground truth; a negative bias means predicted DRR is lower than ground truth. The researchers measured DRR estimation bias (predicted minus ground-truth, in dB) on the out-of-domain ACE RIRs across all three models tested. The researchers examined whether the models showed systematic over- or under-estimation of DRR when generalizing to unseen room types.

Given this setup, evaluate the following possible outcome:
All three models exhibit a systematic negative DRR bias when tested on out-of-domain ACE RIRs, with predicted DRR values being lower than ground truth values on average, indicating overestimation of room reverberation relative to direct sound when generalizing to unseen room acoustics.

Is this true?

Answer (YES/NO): YES